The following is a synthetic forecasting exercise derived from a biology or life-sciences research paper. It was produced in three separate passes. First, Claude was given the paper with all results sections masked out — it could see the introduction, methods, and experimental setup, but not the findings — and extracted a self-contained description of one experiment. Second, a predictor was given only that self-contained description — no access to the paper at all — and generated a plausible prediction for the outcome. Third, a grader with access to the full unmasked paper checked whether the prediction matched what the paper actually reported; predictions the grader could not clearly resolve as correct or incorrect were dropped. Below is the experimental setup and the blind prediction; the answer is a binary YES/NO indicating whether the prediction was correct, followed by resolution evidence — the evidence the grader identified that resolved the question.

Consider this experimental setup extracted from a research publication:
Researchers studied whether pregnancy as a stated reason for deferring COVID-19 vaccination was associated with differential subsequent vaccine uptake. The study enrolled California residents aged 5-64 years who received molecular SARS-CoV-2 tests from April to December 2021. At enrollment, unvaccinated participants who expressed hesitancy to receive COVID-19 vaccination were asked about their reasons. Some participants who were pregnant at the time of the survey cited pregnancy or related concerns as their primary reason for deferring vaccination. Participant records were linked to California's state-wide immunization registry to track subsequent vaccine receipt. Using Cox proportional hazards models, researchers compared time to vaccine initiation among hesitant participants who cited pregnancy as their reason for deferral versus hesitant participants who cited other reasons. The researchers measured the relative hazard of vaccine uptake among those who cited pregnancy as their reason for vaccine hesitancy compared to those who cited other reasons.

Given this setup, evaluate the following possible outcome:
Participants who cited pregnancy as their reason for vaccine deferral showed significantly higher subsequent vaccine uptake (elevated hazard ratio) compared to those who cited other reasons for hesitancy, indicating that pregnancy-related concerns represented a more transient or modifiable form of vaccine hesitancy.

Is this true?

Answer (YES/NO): YES